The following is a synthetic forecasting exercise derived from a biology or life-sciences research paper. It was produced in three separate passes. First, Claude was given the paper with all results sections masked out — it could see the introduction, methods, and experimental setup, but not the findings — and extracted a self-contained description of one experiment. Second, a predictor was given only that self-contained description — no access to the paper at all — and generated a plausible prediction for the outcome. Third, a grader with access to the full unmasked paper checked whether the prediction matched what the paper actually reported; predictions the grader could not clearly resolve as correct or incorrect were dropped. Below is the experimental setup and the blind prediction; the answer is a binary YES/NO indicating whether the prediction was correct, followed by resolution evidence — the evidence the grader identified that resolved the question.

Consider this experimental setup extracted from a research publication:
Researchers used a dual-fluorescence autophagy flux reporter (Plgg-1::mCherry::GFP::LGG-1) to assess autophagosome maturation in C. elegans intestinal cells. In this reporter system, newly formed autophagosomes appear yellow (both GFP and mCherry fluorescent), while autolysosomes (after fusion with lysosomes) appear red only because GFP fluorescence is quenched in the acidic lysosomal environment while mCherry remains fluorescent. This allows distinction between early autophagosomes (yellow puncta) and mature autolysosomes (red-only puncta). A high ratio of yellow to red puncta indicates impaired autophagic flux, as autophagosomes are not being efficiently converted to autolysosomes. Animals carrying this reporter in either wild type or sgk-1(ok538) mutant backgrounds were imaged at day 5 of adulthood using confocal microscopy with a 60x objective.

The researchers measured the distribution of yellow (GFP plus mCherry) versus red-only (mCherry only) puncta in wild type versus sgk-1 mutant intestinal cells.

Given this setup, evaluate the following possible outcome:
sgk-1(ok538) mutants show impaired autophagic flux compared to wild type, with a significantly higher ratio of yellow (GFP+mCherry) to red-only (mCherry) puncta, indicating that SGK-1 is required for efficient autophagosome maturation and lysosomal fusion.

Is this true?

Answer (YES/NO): NO